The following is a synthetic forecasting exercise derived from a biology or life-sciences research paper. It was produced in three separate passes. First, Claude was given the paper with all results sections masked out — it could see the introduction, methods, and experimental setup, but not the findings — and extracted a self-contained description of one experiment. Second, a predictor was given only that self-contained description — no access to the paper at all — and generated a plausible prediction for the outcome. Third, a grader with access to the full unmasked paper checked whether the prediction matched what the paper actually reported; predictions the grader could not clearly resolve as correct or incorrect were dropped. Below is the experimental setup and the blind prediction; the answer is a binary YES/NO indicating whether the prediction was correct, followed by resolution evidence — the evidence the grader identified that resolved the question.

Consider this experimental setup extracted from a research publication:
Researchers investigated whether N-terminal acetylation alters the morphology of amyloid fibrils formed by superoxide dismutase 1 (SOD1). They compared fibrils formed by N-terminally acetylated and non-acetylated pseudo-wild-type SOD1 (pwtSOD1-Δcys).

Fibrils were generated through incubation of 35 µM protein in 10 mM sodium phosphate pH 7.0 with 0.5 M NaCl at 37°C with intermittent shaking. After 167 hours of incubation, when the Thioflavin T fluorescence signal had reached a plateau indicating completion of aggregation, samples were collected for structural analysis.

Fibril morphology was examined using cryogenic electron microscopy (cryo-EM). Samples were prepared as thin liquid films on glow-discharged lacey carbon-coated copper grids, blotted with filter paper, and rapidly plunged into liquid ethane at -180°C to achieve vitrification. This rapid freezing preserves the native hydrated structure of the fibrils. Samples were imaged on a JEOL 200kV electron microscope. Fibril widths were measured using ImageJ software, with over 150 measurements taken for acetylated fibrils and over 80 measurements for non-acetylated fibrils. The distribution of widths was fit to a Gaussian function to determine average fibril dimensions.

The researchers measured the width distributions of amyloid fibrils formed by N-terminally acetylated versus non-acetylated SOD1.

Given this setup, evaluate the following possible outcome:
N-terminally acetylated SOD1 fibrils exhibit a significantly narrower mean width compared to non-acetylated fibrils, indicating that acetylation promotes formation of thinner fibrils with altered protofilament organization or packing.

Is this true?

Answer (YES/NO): NO